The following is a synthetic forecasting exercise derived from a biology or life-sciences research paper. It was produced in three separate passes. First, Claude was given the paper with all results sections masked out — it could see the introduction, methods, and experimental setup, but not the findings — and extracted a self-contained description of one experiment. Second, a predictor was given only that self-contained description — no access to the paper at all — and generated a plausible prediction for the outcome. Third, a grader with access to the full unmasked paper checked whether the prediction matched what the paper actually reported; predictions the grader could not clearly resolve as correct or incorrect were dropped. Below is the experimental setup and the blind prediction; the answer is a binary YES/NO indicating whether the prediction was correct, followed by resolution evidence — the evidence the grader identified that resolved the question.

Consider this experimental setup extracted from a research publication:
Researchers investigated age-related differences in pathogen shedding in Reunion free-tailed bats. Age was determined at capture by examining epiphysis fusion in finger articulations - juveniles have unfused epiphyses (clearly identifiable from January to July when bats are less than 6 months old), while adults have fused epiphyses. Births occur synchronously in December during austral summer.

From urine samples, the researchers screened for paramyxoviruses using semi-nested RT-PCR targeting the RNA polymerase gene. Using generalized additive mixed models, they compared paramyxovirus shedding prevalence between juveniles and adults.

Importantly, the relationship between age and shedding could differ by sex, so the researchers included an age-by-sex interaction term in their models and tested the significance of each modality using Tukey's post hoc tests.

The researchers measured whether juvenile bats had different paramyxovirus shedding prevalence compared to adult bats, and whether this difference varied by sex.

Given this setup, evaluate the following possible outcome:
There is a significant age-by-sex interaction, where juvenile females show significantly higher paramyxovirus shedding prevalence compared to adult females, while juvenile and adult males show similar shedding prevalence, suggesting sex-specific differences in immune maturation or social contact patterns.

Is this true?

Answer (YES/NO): NO